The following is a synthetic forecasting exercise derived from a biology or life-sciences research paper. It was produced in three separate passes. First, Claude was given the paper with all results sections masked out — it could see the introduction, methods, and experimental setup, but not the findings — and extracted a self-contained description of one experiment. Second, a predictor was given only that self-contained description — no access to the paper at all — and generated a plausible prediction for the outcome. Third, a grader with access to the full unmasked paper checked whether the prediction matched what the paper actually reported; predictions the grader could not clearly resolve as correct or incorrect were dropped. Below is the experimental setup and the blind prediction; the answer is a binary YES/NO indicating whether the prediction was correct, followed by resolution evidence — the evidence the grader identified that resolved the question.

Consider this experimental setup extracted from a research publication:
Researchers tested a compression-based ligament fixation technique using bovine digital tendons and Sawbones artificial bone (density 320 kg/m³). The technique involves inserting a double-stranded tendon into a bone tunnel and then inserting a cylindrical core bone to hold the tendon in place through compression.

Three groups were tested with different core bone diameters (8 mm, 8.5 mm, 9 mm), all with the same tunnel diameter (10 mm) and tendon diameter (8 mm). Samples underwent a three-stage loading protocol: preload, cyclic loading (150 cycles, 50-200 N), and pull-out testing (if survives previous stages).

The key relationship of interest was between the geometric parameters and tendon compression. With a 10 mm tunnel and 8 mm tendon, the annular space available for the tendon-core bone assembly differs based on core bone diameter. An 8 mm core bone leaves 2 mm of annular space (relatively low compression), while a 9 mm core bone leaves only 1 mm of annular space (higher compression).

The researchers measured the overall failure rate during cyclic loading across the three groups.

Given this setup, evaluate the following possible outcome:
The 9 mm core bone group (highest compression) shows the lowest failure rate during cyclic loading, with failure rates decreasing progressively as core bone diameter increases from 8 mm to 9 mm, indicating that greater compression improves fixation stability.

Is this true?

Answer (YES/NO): NO